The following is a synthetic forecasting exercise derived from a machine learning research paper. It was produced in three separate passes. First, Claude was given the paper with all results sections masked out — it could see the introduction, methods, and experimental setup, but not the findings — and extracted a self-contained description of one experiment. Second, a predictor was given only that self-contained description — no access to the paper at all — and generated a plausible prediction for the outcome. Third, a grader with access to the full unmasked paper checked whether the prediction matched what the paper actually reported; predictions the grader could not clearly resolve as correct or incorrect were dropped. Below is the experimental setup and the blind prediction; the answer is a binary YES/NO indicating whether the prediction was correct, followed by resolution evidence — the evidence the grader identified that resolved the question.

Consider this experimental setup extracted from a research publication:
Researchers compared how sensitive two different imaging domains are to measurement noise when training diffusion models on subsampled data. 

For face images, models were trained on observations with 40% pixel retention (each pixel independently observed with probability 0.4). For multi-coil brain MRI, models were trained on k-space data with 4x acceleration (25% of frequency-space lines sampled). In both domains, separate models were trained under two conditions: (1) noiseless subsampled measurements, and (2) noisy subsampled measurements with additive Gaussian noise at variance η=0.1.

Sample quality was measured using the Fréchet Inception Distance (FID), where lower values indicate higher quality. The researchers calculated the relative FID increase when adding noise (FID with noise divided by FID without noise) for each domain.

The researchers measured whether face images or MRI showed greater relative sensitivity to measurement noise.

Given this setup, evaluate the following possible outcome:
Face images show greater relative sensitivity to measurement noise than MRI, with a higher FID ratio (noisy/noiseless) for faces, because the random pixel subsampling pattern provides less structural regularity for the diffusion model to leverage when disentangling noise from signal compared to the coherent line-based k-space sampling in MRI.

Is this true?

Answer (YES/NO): NO